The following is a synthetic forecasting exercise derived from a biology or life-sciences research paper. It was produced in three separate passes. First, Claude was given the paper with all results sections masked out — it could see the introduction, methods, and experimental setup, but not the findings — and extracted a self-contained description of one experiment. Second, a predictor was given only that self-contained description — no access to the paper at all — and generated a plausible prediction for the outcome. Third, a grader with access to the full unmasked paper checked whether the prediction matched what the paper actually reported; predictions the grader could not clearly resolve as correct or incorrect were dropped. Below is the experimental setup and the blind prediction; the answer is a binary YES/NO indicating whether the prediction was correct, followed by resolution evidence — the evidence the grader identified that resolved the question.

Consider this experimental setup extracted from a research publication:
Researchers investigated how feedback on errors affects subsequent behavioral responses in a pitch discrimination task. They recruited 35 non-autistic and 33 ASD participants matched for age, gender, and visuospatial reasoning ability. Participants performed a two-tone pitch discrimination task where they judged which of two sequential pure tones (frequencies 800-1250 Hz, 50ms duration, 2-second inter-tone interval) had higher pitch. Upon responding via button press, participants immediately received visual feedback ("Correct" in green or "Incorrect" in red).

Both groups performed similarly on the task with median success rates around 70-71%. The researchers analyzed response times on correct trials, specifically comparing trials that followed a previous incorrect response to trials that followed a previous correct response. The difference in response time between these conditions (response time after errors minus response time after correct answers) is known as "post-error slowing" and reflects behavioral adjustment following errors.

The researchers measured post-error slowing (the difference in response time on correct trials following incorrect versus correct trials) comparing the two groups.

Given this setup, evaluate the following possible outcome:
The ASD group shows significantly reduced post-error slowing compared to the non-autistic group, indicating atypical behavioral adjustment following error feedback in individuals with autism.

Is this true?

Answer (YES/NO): YES